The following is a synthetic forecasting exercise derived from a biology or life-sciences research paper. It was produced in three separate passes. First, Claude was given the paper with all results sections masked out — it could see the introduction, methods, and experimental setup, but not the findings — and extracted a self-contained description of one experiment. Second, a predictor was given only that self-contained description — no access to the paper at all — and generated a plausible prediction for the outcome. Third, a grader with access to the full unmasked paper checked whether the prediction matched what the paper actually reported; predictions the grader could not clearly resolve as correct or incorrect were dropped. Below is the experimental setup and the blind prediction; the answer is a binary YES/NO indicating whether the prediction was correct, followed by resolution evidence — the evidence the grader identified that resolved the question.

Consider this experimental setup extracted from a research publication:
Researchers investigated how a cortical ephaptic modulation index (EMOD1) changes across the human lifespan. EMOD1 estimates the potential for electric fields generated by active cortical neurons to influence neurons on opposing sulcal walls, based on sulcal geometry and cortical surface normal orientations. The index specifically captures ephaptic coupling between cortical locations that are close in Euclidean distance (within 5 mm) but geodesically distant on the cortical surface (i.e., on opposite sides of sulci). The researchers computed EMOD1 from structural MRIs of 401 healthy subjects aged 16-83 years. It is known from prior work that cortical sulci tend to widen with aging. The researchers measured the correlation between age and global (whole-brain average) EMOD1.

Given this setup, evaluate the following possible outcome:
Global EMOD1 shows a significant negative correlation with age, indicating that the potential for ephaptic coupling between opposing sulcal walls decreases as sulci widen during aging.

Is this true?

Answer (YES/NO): YES